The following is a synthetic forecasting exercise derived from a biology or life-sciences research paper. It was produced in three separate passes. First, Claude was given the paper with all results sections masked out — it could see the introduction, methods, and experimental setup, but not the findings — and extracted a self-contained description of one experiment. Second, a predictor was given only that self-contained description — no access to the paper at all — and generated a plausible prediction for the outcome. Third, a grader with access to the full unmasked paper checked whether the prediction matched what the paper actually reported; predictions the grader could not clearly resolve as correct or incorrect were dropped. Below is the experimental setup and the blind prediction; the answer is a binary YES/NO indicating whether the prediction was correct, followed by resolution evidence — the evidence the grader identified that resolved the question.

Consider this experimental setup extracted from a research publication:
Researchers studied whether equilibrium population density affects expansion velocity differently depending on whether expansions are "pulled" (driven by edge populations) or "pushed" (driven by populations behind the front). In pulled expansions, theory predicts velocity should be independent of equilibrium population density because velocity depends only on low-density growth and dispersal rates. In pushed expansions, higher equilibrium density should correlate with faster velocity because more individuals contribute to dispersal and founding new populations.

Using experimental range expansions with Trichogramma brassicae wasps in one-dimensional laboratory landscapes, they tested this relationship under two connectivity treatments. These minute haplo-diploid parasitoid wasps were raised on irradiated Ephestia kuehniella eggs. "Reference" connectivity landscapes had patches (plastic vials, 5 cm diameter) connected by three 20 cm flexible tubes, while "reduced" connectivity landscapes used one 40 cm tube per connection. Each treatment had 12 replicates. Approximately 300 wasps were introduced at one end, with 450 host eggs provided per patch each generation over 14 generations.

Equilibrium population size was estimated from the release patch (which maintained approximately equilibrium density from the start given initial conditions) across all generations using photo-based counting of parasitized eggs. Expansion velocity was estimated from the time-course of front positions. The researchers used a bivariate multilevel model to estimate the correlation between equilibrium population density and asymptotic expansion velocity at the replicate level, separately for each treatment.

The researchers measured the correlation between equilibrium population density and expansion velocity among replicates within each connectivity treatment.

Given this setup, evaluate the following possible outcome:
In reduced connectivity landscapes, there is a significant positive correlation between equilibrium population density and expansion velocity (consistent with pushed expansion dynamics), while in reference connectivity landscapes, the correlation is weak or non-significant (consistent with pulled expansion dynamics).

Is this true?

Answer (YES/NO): YES